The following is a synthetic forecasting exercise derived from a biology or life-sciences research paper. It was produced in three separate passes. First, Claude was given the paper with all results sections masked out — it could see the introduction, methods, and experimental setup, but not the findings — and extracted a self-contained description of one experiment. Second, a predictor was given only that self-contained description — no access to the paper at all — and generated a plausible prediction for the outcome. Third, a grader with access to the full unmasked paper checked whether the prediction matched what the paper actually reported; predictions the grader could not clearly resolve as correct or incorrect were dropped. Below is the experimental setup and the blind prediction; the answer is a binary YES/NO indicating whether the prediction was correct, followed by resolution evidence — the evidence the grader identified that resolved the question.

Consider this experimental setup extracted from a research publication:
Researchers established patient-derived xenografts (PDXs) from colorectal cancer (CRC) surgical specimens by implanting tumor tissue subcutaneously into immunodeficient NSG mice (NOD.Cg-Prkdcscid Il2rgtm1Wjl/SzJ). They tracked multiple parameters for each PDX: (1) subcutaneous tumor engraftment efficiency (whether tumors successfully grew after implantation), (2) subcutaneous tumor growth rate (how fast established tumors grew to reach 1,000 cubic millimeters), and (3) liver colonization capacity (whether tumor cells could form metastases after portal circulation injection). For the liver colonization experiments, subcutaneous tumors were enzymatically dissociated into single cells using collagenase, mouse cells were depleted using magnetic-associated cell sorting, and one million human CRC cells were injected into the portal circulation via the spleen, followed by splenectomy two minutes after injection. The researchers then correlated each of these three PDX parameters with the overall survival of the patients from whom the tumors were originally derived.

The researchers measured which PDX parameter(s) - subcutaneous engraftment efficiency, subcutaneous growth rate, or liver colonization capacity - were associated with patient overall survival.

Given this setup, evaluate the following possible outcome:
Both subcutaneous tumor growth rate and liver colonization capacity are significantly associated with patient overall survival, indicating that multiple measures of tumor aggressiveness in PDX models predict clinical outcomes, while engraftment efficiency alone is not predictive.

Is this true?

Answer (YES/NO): NO